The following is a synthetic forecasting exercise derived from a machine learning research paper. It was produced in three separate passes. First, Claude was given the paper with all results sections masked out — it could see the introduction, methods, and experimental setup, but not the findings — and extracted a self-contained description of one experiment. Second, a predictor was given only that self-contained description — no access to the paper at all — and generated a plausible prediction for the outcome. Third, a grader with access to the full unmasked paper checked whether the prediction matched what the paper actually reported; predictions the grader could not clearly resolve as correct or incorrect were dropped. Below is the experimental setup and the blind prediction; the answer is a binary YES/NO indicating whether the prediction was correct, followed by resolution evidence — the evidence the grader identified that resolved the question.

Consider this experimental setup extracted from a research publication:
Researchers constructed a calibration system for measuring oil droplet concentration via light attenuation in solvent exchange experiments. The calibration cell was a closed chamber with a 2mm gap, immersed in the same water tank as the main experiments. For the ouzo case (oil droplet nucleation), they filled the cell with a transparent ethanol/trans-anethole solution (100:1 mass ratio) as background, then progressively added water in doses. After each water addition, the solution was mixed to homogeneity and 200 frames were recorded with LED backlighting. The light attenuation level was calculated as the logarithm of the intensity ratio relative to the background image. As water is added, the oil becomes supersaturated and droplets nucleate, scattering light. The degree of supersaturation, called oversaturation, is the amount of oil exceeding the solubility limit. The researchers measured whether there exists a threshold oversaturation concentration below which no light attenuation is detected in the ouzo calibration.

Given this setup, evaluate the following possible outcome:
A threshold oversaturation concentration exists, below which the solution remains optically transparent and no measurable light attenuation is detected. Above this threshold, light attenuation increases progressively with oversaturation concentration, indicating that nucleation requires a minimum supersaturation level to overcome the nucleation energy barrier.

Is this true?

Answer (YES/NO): NO